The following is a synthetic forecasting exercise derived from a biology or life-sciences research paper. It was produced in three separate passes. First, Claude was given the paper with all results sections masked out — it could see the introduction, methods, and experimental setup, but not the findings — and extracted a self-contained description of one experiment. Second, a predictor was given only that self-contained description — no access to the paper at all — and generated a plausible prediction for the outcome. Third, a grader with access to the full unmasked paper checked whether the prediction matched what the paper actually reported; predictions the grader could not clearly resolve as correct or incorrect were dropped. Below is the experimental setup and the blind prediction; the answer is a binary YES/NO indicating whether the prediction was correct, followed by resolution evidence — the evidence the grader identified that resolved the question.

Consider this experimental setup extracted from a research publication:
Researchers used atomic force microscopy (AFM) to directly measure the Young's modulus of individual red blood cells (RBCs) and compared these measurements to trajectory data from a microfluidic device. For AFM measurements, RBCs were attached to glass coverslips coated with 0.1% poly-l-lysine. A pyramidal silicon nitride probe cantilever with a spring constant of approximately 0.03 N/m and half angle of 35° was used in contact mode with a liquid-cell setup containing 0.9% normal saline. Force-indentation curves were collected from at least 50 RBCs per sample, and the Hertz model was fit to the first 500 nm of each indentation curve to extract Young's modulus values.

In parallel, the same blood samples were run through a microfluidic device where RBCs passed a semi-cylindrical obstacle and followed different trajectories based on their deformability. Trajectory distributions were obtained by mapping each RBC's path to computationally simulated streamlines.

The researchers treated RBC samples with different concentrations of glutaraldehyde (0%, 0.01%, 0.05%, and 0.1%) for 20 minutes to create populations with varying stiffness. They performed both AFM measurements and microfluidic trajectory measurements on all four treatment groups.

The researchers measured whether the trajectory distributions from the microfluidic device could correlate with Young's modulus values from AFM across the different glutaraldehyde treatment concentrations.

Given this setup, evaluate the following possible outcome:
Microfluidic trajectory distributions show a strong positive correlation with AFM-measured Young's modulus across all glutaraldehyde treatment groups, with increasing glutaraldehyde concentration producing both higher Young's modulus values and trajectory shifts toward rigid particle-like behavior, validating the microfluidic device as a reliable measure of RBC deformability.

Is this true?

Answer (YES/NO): NO